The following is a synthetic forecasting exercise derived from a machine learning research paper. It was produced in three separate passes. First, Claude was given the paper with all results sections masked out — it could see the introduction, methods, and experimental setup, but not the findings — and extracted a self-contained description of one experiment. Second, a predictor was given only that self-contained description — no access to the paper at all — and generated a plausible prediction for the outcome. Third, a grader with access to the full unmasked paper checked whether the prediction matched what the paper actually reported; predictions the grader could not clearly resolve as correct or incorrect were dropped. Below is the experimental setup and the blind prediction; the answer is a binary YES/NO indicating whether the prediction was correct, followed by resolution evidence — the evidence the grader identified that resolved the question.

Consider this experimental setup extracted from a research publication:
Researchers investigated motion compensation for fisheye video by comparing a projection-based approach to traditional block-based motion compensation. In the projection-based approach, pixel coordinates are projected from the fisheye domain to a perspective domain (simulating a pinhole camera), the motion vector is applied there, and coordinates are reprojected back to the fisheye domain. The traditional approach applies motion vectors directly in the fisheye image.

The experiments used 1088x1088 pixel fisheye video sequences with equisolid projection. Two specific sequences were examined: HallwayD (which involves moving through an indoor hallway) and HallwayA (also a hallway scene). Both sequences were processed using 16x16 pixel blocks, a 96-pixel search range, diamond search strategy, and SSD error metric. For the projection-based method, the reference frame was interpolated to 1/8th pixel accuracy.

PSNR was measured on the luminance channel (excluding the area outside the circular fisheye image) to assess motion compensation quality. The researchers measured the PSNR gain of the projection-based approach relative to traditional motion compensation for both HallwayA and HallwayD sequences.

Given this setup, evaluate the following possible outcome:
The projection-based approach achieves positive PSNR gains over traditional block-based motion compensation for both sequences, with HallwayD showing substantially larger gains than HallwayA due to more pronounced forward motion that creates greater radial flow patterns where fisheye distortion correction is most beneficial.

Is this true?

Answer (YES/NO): NO